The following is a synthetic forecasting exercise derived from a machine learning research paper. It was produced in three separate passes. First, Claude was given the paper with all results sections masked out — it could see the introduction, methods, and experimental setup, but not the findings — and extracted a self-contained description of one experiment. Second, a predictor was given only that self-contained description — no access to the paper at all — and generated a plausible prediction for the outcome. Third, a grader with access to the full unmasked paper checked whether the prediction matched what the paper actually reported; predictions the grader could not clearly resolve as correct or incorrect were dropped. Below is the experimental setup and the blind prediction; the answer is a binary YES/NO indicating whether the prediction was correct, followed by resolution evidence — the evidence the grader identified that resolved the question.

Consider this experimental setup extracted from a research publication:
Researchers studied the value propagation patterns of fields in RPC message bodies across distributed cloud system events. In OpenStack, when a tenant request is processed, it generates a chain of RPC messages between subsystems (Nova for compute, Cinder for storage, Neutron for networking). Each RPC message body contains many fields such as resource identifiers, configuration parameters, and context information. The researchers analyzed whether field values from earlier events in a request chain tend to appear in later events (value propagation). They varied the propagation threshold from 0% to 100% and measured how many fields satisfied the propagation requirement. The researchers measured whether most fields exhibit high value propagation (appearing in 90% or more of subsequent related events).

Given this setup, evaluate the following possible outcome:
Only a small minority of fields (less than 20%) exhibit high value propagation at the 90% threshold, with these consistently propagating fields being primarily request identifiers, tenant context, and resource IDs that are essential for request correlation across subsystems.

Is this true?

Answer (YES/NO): NO